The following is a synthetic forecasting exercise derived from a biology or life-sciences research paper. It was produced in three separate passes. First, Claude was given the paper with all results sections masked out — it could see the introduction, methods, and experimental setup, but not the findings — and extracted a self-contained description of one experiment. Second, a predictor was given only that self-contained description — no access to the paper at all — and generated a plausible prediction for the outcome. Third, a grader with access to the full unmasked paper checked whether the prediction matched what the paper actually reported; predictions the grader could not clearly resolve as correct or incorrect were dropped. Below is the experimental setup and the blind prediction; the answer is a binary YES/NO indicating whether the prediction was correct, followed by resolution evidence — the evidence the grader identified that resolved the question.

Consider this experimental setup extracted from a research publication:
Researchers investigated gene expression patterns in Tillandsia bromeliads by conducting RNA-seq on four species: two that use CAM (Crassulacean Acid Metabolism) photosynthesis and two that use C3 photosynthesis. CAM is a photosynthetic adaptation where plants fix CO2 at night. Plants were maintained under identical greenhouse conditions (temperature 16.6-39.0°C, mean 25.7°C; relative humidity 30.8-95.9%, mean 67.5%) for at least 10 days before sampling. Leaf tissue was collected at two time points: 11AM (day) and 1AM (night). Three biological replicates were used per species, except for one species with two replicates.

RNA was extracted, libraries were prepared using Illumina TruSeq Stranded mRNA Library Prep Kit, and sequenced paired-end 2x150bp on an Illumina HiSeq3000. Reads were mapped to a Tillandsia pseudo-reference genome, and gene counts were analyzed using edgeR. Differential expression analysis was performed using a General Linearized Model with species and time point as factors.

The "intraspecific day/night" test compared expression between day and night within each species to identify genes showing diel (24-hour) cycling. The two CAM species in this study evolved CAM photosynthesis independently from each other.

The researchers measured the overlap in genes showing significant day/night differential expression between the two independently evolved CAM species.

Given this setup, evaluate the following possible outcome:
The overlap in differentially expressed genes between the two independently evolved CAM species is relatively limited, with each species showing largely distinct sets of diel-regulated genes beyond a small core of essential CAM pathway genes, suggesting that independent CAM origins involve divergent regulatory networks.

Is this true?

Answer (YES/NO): NO